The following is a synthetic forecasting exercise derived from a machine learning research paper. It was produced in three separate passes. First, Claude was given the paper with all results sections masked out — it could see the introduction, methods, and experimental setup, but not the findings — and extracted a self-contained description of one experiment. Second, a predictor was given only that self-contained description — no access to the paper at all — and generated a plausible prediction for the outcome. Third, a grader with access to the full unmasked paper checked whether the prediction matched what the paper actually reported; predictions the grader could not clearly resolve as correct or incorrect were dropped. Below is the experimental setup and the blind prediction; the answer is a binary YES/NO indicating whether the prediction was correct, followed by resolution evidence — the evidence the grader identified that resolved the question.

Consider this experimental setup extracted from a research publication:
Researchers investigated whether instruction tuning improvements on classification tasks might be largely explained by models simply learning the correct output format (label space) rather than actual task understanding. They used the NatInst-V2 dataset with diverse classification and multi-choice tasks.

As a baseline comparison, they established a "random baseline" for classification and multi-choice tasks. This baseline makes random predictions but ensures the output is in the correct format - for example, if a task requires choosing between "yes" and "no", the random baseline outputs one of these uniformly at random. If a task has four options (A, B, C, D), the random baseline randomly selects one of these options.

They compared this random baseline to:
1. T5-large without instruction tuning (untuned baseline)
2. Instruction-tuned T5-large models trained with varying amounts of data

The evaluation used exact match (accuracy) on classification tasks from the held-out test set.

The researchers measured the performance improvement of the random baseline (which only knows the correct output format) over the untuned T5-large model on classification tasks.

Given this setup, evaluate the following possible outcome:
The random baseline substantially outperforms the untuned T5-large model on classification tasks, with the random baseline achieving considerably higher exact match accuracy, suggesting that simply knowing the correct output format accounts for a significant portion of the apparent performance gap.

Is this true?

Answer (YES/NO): YES